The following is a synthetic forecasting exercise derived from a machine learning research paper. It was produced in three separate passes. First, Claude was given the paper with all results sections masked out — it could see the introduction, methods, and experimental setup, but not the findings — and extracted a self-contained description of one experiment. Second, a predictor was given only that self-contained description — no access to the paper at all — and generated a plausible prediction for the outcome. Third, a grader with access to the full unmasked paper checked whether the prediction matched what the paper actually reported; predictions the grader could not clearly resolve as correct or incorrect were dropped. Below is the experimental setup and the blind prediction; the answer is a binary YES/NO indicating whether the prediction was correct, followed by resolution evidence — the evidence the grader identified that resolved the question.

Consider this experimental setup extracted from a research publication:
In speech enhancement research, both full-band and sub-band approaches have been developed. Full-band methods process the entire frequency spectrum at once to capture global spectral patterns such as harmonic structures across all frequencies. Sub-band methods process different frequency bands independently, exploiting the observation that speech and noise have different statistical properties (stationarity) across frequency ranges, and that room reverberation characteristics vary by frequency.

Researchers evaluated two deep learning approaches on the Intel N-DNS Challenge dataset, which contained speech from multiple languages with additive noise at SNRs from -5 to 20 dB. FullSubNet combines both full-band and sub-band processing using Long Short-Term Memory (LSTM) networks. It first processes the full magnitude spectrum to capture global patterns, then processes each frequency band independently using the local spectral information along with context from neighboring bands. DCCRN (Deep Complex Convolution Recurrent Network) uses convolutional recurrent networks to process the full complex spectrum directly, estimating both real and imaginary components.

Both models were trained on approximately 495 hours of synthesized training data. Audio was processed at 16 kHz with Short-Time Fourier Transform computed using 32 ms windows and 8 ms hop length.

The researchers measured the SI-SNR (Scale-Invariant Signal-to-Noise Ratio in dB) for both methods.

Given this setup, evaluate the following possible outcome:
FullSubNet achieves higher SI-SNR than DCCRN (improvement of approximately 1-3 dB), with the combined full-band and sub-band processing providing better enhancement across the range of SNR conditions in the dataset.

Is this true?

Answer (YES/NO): YES